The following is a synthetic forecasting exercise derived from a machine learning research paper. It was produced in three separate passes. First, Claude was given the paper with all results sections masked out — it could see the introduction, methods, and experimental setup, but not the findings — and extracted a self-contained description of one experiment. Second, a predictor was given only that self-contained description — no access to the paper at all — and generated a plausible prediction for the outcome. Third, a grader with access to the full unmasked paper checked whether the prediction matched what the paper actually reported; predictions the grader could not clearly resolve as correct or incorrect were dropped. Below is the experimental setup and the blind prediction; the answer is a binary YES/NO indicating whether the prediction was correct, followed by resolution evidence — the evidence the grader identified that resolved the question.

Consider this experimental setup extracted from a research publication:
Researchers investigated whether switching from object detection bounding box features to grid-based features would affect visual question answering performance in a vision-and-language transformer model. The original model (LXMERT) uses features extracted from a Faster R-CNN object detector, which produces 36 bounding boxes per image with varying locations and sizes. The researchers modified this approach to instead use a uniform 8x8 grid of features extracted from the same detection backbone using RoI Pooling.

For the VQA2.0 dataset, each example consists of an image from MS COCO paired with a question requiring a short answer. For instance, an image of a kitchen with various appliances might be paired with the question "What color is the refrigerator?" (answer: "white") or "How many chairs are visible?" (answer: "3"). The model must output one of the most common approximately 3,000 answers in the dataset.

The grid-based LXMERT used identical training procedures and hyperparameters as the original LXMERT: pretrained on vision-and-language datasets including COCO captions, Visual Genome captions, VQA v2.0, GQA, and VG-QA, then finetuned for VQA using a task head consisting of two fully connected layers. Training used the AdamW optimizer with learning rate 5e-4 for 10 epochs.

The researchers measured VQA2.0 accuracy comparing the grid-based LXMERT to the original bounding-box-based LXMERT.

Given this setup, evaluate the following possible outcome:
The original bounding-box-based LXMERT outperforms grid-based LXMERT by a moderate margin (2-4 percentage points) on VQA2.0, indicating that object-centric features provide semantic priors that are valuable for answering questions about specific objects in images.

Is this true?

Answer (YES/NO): NO